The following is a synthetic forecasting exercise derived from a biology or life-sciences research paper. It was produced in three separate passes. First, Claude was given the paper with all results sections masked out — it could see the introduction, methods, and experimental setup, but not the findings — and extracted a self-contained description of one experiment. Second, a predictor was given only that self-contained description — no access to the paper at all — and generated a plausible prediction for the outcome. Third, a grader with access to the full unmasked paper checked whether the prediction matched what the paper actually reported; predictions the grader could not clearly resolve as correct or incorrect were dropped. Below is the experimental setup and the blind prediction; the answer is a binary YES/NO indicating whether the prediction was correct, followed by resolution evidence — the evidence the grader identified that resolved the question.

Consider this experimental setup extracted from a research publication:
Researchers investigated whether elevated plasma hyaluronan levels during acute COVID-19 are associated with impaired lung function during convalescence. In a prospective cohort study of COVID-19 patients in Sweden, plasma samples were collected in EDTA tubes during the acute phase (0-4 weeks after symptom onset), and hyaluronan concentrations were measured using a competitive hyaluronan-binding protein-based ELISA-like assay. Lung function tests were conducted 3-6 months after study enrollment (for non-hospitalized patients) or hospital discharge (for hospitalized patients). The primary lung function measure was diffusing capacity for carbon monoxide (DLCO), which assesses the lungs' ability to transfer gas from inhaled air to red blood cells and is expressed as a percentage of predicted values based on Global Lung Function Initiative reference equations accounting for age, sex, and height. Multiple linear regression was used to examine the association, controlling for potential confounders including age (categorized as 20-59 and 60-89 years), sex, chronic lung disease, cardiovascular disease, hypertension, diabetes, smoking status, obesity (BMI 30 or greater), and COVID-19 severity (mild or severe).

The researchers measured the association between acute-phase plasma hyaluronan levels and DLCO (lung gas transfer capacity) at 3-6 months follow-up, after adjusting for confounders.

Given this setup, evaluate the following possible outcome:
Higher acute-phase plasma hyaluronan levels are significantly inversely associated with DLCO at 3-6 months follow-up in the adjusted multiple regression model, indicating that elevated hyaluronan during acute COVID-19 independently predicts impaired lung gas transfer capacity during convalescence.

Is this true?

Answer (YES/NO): YES